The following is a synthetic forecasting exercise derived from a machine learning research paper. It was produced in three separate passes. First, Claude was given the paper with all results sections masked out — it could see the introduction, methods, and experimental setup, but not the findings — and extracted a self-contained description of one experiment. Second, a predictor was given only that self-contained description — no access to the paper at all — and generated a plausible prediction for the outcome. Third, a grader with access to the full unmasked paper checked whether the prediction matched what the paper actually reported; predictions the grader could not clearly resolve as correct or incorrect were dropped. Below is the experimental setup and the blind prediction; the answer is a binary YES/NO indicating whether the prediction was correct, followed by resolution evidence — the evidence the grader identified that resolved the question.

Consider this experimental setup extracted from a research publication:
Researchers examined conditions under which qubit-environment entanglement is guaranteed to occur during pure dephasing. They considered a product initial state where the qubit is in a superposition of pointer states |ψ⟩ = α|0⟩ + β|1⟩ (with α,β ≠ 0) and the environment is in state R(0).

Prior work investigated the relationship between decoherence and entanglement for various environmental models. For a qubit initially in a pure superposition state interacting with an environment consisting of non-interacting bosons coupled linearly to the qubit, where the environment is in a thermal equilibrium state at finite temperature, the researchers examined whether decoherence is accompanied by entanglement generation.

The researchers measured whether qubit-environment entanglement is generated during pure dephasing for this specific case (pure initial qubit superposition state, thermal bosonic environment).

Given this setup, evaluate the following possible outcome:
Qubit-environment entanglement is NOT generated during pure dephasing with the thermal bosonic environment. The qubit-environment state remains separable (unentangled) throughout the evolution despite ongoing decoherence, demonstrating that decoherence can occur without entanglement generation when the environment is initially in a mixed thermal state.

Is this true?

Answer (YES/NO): NO